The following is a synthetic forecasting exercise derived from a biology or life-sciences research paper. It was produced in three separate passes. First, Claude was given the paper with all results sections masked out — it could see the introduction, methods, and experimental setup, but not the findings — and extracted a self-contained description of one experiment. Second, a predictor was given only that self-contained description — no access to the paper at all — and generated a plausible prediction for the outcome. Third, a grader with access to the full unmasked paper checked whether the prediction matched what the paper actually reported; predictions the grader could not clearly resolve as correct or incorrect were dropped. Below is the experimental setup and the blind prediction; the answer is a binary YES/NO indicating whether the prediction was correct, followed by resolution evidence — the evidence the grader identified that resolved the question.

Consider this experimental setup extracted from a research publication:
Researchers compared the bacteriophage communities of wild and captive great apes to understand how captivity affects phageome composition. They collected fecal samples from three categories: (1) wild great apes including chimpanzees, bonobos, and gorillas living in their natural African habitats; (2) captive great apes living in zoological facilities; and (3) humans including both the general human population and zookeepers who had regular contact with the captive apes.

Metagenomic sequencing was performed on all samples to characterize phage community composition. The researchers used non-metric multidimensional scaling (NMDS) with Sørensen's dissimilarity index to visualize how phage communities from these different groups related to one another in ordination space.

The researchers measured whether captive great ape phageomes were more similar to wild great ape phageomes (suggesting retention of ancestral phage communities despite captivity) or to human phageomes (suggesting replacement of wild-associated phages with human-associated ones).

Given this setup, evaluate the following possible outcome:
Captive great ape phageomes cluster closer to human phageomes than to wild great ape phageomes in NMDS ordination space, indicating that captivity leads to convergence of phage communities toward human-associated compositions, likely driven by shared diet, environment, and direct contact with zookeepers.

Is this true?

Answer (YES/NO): NO